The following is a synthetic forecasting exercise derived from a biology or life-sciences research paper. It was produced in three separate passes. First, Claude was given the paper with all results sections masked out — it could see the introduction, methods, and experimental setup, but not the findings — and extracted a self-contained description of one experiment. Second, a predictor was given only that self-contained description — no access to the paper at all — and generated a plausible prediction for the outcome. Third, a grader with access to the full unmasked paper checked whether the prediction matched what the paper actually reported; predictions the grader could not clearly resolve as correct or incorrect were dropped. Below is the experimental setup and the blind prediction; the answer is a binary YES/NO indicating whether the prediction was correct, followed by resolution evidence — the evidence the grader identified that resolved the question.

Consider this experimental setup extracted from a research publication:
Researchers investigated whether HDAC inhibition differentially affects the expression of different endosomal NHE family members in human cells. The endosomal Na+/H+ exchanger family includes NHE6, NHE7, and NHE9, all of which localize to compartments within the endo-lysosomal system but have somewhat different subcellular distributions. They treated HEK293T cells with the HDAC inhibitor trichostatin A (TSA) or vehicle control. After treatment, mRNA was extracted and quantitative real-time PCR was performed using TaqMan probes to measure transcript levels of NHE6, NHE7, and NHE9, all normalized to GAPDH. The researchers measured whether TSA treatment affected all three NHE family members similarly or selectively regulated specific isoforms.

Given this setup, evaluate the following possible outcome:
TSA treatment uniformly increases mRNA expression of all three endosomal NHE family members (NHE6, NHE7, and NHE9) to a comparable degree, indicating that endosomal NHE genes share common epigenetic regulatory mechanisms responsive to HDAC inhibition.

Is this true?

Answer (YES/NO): NO